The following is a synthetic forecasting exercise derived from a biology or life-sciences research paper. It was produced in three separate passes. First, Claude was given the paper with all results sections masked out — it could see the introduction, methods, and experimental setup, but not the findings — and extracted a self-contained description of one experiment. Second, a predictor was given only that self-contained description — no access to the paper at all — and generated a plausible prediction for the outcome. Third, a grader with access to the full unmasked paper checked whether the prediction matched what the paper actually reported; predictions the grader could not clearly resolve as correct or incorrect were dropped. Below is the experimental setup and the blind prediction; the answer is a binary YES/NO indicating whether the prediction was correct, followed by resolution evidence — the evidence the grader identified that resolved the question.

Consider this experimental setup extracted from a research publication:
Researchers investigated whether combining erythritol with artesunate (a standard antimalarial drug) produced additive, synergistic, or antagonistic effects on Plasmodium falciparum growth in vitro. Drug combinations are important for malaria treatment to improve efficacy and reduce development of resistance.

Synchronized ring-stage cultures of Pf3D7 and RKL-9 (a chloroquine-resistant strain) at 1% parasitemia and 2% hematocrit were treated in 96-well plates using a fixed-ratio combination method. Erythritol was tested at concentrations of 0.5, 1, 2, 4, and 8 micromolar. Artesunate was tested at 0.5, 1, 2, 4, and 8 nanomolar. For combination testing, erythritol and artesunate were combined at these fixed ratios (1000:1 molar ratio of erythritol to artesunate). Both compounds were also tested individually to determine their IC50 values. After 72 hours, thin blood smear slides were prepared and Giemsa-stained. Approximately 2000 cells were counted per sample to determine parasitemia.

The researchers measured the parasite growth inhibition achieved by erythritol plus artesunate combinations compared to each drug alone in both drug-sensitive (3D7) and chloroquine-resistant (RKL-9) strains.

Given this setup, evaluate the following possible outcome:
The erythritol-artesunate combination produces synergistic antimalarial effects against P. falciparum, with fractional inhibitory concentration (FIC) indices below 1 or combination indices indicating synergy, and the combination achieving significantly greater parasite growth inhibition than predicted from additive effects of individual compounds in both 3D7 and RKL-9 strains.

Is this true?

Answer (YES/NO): NO